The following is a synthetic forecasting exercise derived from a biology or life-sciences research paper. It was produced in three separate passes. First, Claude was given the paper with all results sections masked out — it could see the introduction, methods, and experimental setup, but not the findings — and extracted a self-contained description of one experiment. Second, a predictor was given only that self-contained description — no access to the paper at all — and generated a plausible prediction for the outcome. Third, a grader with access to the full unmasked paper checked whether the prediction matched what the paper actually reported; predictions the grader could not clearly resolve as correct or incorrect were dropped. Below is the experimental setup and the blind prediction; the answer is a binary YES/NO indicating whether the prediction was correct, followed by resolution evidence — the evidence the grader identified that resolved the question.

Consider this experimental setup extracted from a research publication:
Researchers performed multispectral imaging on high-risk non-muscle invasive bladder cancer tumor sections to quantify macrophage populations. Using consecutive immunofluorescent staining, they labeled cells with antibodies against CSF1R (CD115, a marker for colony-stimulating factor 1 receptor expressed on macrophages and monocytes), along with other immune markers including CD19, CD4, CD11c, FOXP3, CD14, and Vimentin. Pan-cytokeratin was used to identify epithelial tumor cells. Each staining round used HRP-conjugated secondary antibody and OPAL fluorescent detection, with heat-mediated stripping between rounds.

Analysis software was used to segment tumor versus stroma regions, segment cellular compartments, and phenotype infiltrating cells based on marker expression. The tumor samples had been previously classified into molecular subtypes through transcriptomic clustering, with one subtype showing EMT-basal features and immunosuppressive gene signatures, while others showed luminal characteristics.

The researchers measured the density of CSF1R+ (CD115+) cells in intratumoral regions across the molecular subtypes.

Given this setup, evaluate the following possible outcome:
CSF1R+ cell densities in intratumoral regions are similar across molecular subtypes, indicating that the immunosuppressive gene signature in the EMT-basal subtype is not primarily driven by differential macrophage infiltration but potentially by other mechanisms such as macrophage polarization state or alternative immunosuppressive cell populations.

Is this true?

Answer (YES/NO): NO